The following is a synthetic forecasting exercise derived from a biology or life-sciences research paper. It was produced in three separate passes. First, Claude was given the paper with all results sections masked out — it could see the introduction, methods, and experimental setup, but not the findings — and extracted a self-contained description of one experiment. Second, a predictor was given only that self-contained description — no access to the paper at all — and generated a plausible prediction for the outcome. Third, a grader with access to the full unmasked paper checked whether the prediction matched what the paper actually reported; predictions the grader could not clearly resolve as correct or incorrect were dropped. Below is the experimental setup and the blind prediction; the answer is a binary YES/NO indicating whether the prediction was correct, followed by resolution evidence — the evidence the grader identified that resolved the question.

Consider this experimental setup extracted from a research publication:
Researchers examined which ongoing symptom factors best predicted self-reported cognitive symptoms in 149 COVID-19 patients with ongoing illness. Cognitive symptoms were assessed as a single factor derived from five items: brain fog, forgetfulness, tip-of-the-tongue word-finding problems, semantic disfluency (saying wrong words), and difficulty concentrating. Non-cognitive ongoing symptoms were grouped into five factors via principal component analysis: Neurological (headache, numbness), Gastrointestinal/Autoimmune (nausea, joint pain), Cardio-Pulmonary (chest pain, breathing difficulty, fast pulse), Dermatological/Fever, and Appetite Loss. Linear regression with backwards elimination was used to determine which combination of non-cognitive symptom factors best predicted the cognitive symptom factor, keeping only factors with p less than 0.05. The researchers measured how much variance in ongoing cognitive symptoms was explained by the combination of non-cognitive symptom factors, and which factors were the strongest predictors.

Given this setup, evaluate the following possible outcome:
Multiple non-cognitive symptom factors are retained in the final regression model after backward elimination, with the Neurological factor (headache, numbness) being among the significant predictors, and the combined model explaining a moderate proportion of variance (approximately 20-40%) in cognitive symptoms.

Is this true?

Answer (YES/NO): NO